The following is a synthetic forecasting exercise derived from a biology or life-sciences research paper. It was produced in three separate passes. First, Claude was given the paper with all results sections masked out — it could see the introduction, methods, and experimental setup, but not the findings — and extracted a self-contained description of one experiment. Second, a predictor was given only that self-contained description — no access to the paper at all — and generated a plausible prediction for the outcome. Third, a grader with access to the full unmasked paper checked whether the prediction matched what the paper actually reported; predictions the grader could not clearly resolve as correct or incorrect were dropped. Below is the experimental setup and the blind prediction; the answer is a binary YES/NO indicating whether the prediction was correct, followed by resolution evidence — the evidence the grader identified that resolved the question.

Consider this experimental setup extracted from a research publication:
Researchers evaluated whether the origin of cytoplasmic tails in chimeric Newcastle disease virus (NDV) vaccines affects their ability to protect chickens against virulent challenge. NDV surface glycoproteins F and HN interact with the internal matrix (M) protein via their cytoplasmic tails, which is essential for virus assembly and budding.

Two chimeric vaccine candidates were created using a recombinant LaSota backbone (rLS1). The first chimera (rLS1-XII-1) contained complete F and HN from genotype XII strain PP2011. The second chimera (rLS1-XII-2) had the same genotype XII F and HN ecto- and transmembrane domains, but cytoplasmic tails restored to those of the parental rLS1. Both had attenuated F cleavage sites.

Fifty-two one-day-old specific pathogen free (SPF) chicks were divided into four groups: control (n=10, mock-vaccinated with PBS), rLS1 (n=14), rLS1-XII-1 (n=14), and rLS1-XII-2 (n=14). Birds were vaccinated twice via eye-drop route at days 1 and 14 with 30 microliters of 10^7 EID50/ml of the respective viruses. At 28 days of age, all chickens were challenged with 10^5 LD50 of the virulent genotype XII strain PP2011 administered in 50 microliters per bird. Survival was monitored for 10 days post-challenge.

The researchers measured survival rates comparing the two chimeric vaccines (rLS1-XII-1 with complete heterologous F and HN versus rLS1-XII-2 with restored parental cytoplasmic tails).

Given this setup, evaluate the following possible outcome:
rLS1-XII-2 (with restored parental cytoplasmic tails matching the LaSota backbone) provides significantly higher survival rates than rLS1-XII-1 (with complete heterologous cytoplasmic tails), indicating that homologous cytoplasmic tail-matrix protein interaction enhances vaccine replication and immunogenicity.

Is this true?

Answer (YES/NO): YES